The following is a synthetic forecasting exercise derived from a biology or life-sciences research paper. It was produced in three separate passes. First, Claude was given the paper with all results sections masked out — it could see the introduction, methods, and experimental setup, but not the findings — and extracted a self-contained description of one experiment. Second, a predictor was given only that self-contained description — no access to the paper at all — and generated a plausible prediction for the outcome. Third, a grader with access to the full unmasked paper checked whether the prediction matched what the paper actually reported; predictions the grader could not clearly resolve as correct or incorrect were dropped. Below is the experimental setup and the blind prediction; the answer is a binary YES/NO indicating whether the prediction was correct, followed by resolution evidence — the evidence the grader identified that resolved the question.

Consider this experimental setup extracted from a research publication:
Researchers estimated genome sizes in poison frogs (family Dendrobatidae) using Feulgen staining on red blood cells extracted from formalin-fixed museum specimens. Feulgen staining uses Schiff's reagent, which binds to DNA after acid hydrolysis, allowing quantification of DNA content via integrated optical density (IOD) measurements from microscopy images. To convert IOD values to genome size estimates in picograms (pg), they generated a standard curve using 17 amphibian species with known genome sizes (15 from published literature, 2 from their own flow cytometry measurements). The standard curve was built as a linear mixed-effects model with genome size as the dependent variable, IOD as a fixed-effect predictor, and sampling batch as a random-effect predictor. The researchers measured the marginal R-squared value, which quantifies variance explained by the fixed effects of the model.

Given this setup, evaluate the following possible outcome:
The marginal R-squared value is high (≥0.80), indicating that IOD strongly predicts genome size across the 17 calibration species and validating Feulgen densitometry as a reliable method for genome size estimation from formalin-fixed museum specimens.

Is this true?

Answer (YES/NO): YES